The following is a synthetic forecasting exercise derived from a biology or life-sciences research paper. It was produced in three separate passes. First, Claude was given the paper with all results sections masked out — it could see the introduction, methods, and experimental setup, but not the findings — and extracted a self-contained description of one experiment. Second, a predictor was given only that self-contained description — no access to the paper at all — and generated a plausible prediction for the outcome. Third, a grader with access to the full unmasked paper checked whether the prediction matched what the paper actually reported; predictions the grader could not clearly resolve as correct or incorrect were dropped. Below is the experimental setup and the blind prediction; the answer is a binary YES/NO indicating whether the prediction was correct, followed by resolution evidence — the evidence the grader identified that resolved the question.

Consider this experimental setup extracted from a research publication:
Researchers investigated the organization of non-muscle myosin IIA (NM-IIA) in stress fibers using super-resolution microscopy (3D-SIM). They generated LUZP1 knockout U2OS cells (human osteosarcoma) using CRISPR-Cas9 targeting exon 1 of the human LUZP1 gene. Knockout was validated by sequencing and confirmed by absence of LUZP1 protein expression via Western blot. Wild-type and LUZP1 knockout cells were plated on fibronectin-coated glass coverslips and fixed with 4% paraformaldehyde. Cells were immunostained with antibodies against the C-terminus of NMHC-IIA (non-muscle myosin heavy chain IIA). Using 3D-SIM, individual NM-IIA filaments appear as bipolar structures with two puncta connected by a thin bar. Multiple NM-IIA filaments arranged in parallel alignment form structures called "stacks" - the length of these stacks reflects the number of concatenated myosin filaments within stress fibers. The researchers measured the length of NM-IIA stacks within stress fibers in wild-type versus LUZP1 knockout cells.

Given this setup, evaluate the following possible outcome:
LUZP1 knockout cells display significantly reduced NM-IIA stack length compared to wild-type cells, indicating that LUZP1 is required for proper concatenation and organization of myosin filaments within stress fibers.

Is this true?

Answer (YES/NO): YES